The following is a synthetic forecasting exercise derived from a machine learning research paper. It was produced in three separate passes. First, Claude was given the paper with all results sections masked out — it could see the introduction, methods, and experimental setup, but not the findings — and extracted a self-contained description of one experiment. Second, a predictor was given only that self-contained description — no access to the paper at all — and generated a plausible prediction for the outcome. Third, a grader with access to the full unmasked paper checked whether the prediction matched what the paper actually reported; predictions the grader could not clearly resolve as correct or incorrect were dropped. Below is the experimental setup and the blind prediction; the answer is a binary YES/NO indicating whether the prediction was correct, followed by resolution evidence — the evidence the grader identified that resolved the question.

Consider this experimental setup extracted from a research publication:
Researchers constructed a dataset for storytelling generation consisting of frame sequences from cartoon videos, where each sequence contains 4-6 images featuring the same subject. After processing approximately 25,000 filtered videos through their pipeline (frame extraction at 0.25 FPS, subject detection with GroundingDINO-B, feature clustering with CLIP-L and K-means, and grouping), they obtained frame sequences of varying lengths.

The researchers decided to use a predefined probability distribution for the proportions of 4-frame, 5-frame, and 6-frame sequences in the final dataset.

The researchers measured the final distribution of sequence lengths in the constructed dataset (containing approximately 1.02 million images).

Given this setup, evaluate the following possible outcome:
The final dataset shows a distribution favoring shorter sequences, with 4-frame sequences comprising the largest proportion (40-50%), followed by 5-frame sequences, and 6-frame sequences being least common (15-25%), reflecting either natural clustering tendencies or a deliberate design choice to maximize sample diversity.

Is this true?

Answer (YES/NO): YES